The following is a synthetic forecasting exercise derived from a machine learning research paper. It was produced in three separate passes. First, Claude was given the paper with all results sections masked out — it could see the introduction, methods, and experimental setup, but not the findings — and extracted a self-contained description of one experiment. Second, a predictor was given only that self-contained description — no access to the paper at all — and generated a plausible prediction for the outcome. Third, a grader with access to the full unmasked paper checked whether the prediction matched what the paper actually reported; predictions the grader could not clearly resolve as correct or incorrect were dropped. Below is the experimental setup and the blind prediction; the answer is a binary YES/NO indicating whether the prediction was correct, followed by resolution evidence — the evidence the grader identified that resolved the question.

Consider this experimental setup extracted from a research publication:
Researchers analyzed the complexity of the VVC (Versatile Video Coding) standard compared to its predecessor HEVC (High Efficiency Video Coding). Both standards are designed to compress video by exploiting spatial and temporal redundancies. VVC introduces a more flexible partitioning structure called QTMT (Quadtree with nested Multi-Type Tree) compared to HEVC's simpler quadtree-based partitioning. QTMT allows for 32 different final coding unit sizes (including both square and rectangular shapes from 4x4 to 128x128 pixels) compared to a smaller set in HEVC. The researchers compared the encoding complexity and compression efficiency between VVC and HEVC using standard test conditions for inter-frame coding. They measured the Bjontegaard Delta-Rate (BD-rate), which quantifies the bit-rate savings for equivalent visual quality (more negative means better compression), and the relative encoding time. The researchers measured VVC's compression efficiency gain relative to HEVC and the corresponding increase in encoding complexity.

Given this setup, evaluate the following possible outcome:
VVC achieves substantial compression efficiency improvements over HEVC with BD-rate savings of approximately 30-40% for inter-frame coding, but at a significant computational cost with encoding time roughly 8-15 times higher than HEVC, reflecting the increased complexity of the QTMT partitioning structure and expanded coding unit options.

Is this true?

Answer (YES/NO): NO